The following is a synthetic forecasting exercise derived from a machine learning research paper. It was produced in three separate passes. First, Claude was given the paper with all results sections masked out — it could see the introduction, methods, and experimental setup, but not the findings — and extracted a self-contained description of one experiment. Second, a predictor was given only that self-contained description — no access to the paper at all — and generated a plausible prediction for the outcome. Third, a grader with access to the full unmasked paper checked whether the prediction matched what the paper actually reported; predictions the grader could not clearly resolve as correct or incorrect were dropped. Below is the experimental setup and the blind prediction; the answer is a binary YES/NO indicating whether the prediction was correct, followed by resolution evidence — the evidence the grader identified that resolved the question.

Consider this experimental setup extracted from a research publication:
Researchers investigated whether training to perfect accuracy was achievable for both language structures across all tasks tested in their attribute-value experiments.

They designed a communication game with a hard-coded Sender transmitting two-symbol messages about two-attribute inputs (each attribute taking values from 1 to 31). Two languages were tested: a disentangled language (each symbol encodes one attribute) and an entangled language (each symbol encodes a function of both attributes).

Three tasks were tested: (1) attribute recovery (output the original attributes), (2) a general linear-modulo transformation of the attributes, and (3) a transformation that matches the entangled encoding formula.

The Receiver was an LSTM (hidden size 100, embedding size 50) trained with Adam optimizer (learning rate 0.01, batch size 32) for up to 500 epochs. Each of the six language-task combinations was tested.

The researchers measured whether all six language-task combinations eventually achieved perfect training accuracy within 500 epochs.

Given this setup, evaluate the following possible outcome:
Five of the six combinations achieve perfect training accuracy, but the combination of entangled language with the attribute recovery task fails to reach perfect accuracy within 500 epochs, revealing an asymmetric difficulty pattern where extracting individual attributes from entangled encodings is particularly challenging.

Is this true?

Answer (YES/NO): NO